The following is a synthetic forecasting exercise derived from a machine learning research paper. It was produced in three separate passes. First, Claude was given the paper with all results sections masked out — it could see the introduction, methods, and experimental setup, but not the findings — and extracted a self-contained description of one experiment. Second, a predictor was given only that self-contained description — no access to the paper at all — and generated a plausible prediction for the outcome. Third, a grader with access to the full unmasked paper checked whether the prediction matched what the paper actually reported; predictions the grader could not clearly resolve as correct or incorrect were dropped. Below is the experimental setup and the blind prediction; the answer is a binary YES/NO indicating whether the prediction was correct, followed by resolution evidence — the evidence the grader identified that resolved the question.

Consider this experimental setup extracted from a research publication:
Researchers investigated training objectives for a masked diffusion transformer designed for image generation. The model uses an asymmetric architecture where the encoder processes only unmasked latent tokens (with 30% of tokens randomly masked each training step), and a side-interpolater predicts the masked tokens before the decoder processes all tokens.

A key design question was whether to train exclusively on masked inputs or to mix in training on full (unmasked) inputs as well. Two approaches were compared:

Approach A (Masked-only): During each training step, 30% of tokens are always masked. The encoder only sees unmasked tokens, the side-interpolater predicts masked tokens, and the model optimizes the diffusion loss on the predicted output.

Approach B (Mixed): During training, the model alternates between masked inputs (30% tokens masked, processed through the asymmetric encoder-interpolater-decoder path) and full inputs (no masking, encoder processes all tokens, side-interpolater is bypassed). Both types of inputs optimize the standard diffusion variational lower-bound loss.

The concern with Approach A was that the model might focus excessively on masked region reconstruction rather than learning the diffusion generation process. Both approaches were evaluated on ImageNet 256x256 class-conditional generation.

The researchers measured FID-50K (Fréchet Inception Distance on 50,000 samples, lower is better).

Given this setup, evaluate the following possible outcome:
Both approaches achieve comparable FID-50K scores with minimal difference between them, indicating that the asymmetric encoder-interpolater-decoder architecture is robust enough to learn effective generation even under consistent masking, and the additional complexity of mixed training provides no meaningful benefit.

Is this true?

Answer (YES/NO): NO